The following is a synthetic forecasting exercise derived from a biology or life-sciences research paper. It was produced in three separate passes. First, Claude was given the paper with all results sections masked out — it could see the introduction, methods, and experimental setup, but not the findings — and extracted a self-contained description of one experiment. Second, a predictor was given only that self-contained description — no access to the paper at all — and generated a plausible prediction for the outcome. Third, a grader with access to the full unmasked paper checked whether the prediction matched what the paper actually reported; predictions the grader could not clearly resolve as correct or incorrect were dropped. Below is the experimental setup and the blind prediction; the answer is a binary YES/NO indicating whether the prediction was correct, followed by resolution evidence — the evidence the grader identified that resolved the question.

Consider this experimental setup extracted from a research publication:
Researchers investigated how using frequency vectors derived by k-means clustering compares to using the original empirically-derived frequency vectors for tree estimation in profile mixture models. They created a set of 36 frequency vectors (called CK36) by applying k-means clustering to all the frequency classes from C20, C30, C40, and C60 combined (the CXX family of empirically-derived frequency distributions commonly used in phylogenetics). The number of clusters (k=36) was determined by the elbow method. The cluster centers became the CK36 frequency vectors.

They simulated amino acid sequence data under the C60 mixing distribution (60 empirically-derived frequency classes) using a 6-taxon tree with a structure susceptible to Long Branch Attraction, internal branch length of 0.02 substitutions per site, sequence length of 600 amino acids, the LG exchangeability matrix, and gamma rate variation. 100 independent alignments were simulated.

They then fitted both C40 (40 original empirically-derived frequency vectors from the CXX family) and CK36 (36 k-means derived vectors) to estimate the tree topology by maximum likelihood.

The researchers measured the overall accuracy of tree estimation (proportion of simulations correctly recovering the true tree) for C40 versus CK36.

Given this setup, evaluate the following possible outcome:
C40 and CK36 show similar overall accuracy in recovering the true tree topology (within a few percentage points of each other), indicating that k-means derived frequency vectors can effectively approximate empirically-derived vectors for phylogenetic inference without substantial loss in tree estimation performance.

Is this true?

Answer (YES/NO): YES